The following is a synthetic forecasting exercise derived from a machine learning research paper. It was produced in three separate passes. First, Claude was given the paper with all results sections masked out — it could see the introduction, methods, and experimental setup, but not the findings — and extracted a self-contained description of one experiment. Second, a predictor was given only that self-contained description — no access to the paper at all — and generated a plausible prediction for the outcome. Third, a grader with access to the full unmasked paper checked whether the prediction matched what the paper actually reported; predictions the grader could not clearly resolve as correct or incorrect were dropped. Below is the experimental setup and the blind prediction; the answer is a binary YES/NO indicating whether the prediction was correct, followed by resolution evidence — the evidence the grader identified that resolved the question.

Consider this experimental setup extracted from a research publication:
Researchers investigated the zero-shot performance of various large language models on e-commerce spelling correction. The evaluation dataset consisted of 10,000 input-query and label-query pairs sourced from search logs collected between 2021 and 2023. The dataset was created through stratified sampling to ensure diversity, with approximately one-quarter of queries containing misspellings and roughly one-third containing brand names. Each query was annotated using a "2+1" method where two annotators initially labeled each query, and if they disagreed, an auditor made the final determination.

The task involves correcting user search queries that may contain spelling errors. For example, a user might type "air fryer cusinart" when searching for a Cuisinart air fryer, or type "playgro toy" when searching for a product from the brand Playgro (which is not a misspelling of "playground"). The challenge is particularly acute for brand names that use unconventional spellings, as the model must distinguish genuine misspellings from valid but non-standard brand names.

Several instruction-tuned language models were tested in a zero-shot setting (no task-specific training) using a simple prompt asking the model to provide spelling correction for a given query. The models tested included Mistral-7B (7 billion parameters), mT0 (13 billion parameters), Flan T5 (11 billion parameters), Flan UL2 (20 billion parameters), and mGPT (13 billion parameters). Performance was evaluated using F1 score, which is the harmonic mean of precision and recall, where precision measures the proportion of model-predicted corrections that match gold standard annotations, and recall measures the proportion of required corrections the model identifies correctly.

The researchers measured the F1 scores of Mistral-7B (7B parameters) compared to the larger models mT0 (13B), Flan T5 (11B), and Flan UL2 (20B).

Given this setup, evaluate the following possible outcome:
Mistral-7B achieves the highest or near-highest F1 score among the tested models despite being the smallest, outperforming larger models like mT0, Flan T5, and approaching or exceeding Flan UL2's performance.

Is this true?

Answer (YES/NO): YES